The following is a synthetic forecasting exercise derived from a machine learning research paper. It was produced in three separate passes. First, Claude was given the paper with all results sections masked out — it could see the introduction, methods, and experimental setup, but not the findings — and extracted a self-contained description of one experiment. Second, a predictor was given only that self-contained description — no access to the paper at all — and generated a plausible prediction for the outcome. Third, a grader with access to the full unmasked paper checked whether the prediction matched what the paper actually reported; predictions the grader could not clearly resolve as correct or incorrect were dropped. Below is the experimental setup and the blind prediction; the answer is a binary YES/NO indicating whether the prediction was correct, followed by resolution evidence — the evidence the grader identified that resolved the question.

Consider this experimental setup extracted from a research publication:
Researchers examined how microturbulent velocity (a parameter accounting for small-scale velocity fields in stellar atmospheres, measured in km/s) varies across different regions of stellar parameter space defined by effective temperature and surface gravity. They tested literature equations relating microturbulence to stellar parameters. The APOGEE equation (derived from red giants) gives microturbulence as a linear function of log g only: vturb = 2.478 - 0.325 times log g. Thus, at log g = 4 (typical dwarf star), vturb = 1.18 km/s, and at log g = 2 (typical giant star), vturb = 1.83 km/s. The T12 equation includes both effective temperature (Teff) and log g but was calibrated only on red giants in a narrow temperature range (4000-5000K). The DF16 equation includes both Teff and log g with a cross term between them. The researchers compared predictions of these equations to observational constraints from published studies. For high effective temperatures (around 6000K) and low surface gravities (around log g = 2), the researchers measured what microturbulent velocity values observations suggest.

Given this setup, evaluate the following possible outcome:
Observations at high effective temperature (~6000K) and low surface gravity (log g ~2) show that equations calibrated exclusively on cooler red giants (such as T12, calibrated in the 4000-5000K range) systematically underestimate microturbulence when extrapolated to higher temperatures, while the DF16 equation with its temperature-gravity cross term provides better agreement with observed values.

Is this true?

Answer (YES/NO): YES